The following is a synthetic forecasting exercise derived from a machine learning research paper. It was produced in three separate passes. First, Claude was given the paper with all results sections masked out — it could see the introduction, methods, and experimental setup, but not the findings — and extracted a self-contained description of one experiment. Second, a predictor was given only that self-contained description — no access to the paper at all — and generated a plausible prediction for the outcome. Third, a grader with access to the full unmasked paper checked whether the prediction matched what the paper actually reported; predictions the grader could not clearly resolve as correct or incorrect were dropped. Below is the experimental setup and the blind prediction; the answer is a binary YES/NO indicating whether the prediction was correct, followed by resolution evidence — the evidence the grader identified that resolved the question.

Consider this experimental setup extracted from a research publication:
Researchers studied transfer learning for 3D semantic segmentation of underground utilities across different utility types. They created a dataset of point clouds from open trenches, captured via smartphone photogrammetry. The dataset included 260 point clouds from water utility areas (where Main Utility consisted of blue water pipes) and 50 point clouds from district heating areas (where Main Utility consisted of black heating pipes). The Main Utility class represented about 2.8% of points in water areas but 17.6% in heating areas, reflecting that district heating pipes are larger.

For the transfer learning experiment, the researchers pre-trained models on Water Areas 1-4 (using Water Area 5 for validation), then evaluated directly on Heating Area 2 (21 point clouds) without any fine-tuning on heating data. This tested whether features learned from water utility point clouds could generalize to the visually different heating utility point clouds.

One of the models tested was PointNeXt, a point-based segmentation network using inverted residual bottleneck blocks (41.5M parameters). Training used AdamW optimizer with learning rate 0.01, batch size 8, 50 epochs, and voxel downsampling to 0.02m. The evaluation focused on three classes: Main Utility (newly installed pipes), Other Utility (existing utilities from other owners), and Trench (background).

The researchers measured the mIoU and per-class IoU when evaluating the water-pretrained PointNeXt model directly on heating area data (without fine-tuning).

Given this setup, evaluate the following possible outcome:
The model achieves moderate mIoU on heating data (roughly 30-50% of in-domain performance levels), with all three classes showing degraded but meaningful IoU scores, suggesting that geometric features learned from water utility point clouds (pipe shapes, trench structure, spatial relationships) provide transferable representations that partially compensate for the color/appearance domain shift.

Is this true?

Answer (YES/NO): NO